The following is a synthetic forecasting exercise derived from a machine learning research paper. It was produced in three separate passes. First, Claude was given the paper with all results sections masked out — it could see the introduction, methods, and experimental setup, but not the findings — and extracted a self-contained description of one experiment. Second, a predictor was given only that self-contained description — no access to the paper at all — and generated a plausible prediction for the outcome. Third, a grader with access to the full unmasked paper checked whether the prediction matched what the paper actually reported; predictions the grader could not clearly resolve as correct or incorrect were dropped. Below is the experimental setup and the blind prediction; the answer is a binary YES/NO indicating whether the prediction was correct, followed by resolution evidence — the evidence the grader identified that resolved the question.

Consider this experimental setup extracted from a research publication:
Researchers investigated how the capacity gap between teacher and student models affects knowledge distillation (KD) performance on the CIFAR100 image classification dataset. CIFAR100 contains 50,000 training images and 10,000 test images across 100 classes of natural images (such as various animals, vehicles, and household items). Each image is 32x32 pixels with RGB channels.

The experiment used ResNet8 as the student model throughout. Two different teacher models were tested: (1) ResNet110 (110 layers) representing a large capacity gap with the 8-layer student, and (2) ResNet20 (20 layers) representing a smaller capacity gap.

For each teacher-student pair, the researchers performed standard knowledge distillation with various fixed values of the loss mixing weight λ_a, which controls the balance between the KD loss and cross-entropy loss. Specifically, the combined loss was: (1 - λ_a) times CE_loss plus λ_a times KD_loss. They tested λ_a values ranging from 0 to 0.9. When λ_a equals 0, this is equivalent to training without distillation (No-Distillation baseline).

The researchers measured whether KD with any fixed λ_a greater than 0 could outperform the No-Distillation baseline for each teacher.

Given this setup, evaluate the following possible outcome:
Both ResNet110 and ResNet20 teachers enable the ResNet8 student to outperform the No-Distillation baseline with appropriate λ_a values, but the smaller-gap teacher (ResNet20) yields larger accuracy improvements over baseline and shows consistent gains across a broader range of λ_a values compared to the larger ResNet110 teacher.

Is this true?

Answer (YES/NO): NO